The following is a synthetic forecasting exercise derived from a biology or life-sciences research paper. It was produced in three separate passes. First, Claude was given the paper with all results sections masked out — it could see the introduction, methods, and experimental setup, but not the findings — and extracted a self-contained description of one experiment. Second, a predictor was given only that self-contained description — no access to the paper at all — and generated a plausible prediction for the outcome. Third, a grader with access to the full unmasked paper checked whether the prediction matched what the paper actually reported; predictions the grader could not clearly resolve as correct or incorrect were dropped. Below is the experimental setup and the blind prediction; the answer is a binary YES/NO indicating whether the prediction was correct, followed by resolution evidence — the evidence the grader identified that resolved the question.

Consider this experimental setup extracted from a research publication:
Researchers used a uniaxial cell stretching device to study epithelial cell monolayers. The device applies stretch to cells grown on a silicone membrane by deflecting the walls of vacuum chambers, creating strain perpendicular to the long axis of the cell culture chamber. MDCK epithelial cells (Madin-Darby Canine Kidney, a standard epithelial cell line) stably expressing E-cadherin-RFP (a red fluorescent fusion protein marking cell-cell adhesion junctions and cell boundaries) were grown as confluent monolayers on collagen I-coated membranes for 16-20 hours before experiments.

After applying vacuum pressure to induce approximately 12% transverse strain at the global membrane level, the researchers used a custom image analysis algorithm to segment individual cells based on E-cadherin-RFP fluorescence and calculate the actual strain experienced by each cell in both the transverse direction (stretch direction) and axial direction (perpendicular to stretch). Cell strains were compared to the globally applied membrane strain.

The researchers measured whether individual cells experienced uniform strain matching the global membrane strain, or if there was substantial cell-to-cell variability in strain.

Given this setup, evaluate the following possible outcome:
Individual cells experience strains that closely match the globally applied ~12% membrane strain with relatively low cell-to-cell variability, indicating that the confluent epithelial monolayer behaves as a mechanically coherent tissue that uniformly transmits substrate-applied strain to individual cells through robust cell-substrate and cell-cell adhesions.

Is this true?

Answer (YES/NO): NO